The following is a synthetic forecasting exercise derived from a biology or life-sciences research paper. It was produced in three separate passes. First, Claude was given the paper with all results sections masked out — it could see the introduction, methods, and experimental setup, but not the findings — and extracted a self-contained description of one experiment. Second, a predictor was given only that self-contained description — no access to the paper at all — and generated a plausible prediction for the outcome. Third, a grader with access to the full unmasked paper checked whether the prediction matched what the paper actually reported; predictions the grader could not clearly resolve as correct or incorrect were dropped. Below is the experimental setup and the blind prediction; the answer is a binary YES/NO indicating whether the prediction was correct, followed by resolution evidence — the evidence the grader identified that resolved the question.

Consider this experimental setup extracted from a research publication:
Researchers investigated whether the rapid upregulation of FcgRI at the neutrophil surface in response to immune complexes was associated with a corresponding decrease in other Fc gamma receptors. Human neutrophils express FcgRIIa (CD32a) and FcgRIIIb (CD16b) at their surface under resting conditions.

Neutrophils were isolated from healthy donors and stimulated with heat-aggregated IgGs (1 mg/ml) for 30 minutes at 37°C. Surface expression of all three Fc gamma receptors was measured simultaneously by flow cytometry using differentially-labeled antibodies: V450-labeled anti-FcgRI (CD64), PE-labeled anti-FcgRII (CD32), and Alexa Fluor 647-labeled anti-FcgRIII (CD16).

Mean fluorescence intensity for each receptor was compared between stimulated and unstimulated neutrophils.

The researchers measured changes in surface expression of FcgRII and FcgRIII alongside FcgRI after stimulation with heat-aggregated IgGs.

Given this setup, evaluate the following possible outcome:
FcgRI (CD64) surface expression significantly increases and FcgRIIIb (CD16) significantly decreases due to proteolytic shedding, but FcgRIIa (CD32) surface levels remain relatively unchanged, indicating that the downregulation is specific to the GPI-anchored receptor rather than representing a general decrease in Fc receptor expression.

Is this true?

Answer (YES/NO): NO